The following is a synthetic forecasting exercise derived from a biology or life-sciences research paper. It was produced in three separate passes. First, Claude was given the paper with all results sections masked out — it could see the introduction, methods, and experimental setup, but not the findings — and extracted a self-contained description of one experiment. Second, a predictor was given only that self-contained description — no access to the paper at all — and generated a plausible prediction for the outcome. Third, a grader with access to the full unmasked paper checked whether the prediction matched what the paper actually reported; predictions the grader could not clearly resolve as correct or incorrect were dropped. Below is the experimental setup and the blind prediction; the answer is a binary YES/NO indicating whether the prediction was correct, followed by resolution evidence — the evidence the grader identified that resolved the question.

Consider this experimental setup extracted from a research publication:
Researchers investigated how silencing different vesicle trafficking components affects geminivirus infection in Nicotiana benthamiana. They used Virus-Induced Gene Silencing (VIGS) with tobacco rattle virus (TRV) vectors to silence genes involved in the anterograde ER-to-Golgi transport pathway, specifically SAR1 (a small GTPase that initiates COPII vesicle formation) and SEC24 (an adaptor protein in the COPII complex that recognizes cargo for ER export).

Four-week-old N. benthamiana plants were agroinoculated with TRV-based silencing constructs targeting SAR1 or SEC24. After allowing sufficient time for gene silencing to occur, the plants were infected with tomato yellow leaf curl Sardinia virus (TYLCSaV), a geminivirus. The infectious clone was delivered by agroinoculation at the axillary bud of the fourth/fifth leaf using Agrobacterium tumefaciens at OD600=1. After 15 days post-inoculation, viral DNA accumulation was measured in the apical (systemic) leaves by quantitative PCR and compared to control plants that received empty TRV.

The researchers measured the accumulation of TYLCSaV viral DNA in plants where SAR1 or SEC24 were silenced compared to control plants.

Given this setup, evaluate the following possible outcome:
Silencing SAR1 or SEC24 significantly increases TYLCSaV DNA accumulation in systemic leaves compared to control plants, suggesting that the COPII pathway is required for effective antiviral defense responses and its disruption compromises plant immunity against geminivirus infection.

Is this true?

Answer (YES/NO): NO